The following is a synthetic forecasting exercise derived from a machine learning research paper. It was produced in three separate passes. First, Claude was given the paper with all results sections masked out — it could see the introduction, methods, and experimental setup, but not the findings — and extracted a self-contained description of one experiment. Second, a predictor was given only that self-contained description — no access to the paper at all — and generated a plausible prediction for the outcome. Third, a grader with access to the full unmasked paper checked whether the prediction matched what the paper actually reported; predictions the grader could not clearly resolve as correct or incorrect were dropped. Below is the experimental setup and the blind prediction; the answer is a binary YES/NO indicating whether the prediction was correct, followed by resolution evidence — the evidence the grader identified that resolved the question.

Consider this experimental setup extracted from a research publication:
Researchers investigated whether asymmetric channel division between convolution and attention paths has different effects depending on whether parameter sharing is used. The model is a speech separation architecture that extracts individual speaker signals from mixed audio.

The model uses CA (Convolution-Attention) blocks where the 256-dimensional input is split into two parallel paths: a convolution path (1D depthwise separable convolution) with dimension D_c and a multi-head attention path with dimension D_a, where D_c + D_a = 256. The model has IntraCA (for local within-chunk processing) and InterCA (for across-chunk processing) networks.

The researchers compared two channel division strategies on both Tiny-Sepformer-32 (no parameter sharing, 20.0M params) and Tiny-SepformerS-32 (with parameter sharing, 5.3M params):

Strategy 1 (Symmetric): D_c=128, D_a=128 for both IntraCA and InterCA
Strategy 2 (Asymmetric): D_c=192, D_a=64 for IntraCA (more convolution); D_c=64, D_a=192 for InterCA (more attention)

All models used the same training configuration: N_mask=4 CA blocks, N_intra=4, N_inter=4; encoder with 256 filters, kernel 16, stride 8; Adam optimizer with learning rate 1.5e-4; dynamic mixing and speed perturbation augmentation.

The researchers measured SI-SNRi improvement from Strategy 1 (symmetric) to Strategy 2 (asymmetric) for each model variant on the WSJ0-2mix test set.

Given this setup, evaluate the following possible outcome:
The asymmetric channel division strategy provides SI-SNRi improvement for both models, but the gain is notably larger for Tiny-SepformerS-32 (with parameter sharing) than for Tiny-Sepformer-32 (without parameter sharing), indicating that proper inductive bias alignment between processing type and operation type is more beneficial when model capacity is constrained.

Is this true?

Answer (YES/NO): NO